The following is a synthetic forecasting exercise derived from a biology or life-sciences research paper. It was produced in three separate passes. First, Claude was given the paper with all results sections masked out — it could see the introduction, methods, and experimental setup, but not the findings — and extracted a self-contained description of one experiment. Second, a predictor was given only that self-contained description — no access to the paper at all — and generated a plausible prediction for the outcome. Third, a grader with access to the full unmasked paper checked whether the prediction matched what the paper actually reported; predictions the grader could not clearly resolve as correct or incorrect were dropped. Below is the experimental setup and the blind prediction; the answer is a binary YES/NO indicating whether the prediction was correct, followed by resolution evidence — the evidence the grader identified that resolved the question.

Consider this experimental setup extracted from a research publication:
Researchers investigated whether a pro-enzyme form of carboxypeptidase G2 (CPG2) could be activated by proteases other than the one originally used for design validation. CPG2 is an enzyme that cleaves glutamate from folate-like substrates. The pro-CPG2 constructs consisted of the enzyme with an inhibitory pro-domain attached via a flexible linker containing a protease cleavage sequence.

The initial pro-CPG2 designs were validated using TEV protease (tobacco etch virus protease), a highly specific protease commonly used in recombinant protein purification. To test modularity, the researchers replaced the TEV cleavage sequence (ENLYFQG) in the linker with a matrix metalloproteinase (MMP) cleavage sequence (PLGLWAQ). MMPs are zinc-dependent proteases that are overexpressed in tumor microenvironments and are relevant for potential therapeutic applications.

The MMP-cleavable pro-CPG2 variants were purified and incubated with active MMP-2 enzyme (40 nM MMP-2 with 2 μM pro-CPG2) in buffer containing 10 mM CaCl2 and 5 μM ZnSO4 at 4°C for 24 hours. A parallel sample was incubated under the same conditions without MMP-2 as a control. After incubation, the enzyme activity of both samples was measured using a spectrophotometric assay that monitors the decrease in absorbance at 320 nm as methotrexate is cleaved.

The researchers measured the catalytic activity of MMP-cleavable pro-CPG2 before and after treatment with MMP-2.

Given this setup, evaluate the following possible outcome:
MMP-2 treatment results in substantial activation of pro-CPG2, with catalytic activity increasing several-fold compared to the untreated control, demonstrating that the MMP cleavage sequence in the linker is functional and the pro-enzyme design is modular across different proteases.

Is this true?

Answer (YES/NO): YES